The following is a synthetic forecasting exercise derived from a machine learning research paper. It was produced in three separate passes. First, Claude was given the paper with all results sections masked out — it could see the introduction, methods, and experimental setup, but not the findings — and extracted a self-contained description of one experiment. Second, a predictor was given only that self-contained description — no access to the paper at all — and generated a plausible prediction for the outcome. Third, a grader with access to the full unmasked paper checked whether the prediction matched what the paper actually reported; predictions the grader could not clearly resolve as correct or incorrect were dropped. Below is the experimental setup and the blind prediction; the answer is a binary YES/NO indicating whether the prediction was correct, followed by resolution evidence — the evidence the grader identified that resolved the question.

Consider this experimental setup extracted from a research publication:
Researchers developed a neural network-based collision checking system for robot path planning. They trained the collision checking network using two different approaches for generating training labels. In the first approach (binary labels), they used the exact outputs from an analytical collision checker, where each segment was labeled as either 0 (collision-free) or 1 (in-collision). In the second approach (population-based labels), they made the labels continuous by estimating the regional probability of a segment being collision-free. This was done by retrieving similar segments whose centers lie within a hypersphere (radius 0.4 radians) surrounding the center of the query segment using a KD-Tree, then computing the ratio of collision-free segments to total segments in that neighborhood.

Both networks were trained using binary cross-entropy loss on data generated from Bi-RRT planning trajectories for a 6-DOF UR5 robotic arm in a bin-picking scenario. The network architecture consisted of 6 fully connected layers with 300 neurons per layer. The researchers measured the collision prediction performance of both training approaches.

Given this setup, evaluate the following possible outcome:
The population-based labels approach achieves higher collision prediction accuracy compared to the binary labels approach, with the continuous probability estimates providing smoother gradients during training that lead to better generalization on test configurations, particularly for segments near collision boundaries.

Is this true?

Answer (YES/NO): NO